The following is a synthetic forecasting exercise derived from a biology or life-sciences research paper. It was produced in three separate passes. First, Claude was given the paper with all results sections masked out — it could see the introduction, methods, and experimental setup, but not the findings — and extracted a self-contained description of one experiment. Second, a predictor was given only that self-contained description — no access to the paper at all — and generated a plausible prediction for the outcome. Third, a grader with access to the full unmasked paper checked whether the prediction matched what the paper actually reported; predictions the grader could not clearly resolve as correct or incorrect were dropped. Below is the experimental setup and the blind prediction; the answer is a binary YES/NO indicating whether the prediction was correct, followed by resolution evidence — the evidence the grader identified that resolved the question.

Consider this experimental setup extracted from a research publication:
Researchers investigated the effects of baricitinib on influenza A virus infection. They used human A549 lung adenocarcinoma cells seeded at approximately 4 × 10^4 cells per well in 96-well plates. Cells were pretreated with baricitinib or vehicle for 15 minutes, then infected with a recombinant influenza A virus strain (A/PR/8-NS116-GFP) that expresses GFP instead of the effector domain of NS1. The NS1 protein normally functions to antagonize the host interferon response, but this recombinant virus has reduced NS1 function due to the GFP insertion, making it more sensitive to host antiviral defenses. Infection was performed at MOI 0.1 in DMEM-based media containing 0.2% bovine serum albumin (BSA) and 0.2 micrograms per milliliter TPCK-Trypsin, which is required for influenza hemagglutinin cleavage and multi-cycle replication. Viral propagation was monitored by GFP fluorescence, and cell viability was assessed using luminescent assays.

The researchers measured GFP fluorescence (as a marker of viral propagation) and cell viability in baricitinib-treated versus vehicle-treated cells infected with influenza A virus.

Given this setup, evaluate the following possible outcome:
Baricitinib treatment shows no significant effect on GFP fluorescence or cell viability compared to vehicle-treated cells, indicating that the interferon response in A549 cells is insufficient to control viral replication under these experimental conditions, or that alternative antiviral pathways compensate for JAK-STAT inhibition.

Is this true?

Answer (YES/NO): NO